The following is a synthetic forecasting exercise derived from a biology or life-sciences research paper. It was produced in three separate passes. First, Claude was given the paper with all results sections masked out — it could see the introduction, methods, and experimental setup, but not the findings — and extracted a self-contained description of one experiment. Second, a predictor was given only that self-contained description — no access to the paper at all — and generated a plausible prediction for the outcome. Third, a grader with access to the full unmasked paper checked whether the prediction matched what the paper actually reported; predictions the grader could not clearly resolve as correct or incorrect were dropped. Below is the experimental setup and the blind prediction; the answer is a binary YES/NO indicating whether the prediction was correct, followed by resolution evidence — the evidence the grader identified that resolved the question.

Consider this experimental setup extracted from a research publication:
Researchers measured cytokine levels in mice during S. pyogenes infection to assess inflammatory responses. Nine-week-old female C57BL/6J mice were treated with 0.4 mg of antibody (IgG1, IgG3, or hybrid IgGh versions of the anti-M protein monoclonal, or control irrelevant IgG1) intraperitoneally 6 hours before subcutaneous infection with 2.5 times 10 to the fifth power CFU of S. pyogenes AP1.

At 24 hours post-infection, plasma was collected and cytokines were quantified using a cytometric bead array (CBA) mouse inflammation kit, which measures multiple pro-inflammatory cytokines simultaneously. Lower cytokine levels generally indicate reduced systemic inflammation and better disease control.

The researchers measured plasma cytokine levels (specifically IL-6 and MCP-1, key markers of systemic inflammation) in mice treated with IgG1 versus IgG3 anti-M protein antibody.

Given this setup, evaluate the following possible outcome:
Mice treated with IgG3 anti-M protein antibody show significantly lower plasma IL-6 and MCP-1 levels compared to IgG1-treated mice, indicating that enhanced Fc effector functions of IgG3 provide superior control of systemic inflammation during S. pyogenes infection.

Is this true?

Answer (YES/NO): NO